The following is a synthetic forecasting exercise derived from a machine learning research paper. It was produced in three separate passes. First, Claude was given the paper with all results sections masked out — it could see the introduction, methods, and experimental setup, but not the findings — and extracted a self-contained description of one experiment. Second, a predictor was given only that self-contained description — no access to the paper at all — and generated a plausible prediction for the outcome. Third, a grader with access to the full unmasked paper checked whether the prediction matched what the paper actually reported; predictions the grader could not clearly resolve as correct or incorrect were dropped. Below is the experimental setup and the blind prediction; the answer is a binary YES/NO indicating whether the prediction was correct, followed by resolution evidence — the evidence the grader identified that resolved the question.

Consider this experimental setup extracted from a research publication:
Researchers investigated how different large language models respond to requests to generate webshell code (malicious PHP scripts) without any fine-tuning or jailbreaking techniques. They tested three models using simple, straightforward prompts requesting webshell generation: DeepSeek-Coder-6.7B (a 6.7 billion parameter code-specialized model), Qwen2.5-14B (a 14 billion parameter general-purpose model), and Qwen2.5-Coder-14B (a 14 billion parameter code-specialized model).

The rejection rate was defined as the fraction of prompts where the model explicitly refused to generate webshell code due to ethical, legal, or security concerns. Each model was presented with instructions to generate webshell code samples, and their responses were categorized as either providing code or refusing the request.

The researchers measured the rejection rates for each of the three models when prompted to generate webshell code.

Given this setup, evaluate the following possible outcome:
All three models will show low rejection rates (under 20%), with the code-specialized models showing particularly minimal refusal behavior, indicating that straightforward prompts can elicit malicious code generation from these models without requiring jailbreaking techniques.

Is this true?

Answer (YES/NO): NO